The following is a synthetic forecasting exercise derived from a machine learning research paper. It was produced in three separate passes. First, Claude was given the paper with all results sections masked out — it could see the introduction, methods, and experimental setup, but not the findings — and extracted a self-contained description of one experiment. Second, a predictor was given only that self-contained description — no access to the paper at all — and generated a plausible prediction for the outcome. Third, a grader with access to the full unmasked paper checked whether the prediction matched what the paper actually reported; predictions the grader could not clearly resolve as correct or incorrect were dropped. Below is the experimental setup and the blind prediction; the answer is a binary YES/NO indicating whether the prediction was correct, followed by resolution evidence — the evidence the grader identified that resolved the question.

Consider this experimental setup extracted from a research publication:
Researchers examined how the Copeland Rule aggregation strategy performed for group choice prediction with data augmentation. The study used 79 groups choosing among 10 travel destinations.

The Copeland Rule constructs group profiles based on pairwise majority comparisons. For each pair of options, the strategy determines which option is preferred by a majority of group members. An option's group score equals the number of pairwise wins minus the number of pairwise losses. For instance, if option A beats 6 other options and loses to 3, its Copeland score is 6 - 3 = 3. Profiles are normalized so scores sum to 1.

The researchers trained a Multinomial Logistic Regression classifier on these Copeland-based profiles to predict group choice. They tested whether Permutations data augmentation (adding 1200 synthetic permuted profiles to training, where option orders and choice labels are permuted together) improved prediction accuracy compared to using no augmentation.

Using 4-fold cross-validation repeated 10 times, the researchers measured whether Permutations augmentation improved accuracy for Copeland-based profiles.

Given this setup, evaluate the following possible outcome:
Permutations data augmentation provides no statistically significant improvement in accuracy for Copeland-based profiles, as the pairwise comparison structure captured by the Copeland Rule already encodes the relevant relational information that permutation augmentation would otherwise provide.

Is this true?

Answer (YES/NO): NO